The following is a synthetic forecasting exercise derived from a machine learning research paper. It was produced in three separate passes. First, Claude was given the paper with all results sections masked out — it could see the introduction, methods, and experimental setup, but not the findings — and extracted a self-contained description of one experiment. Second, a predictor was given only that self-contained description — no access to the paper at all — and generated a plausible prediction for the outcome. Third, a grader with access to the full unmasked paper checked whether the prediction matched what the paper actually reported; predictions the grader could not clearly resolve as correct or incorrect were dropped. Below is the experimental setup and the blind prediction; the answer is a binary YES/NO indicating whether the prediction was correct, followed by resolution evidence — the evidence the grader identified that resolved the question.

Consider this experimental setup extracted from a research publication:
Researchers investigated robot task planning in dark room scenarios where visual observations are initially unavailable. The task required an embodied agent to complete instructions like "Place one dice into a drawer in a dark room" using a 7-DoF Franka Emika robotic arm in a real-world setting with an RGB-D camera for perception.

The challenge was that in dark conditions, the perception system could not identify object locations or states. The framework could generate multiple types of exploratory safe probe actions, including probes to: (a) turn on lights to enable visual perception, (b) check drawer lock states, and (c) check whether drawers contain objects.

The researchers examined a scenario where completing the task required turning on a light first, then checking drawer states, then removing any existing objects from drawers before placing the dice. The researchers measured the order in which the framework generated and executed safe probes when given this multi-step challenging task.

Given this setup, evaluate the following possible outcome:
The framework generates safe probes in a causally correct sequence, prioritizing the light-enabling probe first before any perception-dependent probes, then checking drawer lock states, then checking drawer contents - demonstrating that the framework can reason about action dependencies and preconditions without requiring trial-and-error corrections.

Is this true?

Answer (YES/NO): YES